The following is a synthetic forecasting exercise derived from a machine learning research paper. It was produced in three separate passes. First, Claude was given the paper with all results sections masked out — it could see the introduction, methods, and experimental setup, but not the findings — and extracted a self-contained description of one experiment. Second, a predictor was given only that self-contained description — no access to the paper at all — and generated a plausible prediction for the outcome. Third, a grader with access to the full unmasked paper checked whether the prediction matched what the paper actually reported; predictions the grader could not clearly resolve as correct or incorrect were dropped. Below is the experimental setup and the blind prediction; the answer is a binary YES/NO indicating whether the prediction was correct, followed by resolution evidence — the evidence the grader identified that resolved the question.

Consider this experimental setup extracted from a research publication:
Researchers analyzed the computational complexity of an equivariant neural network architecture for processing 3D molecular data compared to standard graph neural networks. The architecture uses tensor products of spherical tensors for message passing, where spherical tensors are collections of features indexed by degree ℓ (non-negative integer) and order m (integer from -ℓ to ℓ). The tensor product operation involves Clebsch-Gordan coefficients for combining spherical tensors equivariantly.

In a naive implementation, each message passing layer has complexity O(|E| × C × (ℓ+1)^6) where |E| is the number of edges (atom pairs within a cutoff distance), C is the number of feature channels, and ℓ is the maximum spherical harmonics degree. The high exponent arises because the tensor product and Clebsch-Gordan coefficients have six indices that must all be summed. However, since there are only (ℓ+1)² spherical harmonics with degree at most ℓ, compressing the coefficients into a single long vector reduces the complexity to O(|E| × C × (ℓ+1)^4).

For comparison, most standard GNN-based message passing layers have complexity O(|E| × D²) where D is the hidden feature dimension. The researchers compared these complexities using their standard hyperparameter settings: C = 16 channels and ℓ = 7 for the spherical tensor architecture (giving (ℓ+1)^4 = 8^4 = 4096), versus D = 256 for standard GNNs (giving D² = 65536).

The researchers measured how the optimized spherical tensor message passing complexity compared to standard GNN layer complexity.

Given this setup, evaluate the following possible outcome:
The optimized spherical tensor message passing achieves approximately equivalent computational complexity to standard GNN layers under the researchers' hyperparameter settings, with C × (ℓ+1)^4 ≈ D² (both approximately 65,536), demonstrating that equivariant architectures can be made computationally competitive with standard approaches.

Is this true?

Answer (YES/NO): YES